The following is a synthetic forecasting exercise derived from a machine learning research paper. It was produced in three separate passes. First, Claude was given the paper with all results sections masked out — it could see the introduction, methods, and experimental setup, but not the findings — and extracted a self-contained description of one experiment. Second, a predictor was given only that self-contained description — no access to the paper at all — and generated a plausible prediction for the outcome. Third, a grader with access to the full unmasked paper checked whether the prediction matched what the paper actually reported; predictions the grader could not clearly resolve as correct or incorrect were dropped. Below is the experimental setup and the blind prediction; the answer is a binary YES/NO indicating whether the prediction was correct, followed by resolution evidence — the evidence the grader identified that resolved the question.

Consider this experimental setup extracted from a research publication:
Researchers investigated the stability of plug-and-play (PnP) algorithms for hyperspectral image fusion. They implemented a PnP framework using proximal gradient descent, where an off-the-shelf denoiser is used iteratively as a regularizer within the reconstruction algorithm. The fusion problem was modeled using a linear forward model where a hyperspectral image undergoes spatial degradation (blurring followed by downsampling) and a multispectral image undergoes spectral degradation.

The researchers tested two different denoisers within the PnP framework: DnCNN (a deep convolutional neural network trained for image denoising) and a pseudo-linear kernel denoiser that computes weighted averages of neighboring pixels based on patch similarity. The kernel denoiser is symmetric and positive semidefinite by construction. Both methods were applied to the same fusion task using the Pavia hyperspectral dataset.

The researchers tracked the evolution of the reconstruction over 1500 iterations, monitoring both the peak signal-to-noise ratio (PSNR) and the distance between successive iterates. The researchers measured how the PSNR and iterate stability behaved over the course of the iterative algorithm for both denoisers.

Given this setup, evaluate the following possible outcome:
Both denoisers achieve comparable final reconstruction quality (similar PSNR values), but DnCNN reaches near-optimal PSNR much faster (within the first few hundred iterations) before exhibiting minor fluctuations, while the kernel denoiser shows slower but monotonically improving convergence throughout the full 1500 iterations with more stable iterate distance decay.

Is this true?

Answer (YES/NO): NO